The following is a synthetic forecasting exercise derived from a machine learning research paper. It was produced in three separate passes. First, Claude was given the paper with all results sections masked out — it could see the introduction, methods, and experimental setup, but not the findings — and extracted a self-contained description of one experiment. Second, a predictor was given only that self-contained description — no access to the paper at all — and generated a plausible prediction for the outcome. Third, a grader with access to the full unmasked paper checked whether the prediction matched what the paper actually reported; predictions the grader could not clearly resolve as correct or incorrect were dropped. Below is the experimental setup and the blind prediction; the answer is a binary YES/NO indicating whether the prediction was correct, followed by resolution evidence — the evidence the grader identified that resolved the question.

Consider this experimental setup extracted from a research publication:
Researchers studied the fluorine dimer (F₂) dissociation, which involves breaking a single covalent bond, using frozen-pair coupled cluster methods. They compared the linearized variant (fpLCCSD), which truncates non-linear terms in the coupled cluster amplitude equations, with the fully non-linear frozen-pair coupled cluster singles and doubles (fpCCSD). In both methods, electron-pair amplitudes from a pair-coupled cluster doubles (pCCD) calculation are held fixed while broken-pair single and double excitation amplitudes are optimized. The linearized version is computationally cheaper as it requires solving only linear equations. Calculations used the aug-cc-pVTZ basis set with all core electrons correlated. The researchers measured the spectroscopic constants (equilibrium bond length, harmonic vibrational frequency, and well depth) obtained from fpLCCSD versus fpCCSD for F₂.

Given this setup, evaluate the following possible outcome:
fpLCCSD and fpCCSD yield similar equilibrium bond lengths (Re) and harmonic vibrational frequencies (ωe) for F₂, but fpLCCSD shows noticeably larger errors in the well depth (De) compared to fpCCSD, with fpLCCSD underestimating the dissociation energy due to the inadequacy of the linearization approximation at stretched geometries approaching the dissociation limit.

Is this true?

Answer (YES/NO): NO